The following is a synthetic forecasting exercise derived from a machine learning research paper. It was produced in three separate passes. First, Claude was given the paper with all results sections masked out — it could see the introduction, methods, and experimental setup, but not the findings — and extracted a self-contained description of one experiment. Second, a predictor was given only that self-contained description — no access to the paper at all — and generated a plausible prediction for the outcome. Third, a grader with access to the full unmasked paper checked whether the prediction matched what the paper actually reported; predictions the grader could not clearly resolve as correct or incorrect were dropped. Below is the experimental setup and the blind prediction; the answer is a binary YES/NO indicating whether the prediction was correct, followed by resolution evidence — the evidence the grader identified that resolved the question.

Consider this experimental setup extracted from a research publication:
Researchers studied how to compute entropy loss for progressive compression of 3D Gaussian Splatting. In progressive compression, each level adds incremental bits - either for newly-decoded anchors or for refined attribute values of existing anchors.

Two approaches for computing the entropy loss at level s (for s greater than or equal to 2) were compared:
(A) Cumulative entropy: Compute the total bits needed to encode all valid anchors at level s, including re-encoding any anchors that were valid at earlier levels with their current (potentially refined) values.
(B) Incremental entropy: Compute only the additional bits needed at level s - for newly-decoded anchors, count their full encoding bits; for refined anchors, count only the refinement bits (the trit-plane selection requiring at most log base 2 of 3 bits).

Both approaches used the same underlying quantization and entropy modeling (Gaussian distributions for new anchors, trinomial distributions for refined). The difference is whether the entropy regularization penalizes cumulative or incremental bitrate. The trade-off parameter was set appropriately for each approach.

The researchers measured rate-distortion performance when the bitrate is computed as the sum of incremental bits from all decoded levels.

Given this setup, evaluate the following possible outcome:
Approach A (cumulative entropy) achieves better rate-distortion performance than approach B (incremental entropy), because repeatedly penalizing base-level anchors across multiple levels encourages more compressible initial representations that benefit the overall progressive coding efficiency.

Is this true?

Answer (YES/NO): NO